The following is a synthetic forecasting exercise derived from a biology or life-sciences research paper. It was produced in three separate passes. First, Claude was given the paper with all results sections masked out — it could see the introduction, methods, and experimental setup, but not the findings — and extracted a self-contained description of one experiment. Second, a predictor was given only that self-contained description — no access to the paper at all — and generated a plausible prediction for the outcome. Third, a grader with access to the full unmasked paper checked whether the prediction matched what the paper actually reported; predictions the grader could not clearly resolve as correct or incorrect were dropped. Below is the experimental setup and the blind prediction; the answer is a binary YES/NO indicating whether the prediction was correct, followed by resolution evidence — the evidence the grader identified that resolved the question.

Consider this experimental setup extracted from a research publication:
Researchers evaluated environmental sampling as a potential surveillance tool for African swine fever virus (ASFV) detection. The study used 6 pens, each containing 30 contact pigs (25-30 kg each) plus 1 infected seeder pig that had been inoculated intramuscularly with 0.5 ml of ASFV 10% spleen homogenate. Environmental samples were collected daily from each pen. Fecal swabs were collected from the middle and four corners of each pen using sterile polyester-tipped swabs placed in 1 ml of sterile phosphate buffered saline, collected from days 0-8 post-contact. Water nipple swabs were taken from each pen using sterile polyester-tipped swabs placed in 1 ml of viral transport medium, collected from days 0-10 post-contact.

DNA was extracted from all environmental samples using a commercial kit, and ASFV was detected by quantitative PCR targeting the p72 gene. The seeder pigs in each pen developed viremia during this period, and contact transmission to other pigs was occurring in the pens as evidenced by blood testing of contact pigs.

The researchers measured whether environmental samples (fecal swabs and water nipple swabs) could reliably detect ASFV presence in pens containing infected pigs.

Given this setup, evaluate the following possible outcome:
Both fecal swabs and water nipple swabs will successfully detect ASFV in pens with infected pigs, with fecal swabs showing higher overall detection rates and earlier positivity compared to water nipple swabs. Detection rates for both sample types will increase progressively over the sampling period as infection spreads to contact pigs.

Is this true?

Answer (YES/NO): NO